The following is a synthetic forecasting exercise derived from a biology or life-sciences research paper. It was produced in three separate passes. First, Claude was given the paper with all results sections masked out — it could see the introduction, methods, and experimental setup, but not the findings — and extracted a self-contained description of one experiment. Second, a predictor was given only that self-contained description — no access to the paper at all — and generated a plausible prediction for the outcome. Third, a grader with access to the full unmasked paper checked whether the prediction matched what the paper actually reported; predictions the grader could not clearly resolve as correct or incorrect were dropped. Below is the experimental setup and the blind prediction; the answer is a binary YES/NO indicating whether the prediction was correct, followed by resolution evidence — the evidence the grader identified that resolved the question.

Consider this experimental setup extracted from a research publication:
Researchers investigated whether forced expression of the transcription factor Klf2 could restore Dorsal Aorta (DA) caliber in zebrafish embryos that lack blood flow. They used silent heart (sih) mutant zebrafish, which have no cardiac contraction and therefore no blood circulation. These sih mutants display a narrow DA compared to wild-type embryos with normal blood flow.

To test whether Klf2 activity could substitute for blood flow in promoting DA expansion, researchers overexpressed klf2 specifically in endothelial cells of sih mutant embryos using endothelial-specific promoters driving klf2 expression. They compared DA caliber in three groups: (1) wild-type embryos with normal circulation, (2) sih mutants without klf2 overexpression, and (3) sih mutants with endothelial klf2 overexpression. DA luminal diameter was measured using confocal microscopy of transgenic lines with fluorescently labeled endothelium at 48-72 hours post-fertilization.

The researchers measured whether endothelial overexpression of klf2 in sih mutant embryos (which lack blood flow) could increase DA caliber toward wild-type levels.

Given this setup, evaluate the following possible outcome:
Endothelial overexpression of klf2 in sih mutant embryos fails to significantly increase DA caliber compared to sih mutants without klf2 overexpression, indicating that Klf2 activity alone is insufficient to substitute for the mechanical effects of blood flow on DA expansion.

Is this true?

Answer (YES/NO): NO